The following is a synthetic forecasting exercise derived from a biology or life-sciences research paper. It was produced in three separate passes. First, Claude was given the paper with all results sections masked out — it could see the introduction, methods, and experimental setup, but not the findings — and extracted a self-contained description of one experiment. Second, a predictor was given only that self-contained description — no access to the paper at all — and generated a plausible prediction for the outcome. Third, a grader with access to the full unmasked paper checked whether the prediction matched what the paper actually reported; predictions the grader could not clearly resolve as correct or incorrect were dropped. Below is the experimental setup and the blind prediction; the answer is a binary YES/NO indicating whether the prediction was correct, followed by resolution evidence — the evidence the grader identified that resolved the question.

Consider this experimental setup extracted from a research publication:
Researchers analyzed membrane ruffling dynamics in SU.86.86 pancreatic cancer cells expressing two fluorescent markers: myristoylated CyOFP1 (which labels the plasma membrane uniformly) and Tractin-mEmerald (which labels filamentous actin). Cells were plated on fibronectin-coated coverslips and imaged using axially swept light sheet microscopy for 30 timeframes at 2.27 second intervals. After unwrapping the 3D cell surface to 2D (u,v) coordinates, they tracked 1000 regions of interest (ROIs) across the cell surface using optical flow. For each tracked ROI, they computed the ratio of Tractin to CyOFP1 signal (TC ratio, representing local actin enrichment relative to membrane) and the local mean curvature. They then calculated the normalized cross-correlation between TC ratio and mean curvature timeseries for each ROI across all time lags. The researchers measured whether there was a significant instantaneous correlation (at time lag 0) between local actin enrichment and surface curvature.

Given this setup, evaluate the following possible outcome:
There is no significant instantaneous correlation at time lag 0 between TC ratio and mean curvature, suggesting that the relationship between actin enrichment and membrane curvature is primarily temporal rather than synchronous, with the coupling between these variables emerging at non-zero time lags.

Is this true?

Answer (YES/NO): NO